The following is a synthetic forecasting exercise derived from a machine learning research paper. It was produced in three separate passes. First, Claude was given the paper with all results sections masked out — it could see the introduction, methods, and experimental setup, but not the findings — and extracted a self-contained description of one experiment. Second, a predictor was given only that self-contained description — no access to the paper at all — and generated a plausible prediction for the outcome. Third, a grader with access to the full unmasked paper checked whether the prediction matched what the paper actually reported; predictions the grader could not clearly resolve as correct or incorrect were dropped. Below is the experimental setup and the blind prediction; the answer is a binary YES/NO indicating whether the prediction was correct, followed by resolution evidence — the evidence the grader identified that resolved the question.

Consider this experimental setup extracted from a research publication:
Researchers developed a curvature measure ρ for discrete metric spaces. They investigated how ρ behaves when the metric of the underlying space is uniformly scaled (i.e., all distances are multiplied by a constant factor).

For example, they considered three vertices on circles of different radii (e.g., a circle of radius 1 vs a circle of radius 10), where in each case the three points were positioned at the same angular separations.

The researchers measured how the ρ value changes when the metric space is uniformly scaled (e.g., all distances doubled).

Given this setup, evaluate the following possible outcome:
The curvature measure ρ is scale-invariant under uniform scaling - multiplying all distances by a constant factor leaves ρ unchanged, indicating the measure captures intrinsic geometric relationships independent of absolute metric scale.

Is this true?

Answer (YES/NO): YES